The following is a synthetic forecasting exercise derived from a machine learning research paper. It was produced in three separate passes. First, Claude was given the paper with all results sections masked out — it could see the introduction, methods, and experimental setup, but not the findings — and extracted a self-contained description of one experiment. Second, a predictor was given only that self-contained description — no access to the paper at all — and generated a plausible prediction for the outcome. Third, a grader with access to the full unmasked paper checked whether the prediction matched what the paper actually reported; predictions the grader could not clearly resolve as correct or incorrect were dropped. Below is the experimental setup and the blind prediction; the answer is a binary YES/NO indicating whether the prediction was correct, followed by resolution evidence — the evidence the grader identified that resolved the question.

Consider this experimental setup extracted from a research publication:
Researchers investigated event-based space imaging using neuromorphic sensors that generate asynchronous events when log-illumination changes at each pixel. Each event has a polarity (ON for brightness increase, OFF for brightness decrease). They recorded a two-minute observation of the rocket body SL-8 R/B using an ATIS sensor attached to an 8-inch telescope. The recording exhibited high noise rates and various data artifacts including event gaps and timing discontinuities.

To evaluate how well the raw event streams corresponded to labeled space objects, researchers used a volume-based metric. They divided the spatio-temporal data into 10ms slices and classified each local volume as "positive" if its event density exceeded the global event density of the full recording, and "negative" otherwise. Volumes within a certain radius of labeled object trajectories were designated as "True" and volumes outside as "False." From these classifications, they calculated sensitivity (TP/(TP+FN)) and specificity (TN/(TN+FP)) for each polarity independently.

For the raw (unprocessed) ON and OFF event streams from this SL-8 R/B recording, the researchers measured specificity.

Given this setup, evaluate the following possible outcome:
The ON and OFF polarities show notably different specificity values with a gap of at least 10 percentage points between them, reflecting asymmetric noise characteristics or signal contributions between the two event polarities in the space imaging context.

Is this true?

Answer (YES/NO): YES